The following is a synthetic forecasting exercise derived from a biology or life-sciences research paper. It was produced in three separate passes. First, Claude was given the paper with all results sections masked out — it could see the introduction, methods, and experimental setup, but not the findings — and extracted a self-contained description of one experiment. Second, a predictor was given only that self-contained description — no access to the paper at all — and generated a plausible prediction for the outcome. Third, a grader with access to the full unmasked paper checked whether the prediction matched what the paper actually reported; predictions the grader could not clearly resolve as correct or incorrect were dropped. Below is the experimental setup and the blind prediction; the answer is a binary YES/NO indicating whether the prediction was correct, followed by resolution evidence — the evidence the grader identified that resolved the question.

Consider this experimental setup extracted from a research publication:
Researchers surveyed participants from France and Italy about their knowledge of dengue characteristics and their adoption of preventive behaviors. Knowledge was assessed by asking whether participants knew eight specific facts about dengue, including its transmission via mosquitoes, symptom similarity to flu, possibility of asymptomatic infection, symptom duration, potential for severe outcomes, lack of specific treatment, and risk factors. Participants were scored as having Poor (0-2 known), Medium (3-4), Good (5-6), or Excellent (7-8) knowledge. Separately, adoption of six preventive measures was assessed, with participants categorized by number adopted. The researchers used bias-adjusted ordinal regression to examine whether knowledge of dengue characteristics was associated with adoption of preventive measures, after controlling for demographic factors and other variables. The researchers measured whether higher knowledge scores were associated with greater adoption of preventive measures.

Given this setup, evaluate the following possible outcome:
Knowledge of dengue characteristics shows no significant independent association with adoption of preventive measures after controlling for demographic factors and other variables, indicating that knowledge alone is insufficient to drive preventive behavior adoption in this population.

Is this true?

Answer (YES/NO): NO